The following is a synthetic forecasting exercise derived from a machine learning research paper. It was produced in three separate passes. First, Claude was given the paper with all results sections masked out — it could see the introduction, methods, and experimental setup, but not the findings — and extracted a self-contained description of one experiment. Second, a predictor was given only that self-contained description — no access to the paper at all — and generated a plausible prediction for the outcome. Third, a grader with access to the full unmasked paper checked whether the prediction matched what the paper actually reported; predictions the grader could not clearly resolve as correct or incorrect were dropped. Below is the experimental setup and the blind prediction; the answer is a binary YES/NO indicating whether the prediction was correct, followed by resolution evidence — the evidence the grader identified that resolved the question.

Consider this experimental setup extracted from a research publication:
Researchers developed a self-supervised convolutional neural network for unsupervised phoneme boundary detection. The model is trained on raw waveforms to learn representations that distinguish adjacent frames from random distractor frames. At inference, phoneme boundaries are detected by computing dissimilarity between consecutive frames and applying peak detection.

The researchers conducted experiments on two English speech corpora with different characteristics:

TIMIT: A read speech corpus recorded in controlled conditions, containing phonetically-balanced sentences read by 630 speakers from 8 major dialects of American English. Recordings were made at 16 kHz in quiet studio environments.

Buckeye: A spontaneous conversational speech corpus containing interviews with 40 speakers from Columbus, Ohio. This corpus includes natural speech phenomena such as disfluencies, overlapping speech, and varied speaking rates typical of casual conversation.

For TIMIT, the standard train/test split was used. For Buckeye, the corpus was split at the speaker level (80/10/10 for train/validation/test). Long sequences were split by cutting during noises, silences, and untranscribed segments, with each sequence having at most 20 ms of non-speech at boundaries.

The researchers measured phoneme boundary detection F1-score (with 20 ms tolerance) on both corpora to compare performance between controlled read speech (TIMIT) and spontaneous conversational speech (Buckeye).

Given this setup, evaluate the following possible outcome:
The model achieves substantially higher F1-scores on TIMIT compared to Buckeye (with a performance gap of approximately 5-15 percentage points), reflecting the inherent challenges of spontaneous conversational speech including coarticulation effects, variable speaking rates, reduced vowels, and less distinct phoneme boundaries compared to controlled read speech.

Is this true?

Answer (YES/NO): YES